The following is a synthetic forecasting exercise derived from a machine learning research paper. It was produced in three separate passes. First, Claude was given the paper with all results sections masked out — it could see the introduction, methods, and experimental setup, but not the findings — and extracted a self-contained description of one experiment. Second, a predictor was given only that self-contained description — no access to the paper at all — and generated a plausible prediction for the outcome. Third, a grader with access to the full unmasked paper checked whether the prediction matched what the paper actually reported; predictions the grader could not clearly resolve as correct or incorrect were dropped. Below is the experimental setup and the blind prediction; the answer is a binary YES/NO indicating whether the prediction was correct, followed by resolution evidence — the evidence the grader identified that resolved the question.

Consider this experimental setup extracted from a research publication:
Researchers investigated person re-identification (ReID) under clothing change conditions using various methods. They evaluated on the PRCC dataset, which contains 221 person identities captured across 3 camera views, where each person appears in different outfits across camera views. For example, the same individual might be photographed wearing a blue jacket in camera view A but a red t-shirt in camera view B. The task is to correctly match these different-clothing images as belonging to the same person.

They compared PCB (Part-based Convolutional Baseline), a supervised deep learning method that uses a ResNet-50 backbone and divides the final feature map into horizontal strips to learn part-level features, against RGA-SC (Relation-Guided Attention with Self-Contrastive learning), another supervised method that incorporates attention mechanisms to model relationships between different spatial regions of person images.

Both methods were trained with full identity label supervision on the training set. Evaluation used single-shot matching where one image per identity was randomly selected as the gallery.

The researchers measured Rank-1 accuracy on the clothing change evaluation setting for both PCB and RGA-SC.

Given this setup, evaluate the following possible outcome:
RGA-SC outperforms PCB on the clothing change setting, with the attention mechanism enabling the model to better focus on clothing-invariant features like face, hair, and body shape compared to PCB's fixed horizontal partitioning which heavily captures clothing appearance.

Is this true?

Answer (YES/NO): YES